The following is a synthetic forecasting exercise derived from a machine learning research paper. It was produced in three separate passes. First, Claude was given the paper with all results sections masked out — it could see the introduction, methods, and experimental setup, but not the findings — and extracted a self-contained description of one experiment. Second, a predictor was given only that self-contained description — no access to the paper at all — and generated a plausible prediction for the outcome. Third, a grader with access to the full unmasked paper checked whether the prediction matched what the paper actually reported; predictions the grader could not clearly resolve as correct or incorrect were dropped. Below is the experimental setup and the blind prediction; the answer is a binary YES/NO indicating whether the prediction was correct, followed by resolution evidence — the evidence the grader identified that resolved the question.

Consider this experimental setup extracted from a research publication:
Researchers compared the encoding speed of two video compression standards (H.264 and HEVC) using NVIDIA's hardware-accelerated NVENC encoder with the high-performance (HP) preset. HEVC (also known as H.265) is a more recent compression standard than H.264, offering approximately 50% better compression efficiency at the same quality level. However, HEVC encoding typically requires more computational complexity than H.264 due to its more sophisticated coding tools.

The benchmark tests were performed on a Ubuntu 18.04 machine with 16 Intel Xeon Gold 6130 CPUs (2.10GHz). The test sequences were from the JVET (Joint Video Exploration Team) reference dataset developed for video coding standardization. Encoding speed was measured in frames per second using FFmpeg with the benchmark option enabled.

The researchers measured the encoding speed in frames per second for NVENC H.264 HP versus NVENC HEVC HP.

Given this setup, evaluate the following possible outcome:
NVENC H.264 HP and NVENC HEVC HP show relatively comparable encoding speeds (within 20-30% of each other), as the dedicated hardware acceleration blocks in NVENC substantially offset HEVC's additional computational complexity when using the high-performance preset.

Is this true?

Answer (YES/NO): YES